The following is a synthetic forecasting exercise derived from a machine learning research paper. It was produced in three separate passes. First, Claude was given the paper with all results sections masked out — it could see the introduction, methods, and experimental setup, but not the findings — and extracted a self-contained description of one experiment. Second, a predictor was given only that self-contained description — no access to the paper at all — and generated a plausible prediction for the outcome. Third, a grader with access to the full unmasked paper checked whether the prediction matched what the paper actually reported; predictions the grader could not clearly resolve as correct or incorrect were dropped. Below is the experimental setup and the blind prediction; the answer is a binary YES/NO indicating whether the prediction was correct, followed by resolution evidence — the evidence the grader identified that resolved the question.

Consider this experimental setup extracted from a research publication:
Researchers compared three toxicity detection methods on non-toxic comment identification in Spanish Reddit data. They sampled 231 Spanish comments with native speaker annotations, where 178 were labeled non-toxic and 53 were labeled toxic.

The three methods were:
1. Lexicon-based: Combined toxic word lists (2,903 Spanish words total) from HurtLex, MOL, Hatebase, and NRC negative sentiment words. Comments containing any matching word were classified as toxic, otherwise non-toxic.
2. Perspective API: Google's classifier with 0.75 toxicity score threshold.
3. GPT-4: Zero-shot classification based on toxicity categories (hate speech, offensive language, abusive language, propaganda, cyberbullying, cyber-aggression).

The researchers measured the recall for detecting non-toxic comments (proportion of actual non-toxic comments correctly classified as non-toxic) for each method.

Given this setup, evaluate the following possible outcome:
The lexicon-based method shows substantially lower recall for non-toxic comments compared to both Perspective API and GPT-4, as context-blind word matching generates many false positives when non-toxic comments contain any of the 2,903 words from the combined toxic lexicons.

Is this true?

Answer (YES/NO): YES